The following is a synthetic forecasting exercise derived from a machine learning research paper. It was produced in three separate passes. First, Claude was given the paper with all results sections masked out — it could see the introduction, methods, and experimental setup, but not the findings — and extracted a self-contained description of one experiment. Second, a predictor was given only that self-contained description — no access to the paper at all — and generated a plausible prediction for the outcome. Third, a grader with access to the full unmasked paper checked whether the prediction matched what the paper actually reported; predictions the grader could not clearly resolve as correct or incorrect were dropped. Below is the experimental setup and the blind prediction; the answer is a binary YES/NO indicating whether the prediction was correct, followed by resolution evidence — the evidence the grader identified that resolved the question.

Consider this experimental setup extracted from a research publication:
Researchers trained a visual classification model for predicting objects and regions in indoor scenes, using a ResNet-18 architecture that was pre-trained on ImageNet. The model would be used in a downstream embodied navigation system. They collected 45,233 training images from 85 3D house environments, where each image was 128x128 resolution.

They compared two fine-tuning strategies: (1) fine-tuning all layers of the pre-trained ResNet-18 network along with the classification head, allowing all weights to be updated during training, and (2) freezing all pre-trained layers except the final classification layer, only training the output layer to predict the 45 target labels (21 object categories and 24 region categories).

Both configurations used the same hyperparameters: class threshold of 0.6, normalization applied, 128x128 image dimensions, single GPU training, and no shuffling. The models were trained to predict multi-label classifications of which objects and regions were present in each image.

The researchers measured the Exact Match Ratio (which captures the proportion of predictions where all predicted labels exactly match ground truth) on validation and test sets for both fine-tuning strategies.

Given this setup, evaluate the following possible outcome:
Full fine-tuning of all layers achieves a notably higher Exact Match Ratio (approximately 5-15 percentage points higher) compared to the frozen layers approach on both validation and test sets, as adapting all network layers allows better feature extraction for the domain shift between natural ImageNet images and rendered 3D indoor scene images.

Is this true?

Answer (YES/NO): NO